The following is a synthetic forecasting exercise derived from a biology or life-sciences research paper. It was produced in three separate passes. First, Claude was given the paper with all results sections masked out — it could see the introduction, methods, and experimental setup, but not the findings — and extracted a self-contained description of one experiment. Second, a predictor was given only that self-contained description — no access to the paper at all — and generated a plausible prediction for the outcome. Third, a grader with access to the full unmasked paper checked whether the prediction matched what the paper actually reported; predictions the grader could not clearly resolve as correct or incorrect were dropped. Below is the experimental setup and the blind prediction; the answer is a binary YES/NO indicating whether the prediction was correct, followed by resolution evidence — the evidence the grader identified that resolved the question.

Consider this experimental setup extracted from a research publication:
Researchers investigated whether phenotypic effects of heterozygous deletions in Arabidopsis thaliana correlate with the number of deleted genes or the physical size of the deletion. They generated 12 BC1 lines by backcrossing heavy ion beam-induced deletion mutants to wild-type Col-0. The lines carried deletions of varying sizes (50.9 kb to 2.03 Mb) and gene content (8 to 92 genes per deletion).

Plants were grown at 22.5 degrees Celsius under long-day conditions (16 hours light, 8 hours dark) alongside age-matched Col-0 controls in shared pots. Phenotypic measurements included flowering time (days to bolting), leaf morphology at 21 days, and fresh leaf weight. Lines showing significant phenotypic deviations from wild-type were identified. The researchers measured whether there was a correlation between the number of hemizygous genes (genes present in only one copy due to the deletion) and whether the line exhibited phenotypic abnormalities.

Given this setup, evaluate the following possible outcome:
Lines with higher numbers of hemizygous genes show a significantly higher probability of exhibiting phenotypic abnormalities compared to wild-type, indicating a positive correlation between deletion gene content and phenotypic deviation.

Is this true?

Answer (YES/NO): NO